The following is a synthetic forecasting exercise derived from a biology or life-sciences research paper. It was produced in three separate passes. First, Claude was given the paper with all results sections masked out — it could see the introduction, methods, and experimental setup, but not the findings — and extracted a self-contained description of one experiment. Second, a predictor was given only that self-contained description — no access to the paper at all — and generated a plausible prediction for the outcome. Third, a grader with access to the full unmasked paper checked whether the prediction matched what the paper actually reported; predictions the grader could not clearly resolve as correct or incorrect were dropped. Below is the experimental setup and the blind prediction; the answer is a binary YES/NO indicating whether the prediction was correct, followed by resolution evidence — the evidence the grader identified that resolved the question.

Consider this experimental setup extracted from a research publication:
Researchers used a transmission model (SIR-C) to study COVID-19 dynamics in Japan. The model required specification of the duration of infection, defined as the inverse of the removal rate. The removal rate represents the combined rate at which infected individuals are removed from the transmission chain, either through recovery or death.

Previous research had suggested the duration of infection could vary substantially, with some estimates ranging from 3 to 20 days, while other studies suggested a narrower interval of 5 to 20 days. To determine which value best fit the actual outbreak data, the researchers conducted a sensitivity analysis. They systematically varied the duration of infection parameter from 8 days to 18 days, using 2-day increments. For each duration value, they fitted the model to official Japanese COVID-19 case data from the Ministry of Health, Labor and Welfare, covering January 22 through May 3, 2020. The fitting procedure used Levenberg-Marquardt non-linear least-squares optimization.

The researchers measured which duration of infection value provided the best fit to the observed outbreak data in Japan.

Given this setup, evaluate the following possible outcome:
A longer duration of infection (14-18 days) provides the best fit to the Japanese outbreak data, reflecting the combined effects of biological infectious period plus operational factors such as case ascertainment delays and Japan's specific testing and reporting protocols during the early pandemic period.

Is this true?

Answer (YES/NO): YES